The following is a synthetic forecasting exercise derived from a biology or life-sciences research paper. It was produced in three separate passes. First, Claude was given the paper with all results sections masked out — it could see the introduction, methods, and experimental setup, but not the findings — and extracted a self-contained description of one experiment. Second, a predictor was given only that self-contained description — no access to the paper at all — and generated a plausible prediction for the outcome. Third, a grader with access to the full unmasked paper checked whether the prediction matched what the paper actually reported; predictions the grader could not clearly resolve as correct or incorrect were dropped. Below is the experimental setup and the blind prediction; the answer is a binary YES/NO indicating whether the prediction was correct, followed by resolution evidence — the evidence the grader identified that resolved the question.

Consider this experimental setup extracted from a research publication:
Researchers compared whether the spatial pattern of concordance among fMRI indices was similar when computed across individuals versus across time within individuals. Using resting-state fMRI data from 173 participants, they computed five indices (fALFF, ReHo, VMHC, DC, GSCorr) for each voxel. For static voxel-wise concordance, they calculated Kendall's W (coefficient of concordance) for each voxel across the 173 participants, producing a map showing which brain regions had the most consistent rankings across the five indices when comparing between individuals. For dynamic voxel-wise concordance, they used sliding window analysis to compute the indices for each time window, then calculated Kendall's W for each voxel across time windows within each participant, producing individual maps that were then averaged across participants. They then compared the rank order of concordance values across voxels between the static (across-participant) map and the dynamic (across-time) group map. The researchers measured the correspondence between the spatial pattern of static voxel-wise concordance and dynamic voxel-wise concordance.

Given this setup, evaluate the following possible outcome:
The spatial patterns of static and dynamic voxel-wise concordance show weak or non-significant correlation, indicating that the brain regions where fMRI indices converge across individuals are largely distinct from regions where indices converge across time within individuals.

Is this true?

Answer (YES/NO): NO